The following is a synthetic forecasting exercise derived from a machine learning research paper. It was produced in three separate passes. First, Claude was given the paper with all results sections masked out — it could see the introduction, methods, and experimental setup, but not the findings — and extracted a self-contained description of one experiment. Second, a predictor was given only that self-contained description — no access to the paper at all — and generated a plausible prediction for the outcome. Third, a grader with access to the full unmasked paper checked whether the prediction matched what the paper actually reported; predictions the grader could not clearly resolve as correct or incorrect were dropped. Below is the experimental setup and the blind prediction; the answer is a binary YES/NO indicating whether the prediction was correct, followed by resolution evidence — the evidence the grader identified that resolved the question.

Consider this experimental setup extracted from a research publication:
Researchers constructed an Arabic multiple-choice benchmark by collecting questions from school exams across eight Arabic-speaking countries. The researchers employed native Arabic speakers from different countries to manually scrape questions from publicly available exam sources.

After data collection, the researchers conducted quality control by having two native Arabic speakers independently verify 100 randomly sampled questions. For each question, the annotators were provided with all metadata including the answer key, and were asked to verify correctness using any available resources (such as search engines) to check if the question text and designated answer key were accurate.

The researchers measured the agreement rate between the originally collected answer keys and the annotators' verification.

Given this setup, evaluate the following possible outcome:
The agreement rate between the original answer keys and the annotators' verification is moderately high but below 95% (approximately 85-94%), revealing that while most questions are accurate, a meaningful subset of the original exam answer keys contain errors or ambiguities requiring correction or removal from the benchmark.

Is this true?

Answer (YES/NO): NO